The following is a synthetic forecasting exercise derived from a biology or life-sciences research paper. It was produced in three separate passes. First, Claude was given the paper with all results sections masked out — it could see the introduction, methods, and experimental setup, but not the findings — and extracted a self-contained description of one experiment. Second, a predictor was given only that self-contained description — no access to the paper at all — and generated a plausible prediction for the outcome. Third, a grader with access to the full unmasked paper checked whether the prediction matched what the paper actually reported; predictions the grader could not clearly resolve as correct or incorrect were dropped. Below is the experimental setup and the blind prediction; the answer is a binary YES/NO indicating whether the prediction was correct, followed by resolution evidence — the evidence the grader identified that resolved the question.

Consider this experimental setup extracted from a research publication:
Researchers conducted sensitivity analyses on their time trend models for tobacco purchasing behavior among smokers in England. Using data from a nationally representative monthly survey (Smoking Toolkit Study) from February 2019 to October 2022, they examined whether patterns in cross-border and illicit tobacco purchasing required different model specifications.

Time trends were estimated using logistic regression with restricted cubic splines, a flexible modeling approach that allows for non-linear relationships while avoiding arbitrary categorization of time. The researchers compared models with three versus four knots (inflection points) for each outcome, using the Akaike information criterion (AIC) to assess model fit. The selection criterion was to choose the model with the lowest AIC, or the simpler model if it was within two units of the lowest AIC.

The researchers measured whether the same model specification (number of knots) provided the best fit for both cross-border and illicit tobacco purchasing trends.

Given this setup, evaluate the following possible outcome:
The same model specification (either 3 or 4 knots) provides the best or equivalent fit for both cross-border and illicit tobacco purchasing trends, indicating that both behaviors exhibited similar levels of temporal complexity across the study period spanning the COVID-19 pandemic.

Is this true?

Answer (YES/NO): NO